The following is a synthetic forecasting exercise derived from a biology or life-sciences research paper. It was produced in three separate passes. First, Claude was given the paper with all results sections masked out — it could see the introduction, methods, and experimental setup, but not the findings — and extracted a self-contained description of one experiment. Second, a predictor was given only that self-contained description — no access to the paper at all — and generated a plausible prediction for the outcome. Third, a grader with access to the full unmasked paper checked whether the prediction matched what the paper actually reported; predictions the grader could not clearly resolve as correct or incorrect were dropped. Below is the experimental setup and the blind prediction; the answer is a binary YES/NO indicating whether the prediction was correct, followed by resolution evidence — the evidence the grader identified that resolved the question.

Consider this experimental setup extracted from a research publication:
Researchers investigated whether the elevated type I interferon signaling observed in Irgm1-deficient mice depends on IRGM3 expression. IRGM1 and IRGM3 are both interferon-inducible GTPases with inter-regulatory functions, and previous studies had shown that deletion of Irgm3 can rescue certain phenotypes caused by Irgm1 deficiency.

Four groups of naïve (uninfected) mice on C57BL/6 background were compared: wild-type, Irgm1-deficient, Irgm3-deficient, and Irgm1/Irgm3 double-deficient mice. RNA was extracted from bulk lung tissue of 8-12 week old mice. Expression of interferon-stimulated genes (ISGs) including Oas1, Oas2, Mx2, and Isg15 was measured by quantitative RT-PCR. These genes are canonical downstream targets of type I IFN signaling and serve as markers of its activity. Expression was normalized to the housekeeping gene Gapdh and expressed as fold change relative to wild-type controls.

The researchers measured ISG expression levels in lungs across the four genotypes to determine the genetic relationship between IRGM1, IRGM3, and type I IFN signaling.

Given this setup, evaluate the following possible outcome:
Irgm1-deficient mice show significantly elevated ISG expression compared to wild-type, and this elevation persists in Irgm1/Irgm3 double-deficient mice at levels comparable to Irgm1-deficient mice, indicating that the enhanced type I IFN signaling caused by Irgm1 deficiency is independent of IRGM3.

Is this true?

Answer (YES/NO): NO